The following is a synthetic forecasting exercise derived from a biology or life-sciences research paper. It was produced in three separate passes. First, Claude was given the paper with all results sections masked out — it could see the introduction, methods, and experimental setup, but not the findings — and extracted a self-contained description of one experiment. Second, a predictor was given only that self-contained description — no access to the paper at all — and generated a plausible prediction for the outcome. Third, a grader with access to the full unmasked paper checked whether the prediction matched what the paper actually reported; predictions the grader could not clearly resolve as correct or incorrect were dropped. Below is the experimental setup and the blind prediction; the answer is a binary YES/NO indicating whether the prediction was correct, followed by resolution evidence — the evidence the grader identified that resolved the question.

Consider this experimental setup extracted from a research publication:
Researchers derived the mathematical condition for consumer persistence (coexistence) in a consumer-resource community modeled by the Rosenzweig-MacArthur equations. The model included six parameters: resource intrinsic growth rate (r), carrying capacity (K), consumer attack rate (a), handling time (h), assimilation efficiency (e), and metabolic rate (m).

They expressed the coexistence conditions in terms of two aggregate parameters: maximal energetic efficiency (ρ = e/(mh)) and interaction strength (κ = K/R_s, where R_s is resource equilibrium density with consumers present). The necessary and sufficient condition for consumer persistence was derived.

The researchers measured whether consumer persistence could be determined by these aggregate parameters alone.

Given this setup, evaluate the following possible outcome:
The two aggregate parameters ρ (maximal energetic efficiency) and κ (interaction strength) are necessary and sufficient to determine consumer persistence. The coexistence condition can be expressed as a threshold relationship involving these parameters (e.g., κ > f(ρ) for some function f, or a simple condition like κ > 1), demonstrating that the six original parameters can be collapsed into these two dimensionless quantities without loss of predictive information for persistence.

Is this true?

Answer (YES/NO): YES